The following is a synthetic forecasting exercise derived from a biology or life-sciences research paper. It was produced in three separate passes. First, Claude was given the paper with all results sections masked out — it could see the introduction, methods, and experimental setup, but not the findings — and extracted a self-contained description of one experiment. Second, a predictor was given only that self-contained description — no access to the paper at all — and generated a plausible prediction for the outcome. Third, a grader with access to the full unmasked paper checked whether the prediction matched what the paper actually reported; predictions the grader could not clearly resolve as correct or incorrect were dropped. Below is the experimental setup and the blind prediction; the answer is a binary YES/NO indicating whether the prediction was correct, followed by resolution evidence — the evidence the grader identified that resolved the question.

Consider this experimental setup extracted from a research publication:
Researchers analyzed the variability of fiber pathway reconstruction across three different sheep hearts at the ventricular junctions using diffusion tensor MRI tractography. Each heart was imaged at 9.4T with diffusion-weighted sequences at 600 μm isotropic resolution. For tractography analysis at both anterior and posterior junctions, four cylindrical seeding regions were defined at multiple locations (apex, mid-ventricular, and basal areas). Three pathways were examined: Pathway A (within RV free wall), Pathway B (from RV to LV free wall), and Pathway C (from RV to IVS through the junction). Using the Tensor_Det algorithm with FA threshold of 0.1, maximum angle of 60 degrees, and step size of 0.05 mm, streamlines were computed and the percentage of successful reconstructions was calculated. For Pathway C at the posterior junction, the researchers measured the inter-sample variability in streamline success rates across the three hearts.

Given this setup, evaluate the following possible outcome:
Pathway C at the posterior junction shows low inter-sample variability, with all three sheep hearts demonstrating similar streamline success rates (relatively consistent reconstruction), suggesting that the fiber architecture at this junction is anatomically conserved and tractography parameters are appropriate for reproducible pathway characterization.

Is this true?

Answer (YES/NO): NO